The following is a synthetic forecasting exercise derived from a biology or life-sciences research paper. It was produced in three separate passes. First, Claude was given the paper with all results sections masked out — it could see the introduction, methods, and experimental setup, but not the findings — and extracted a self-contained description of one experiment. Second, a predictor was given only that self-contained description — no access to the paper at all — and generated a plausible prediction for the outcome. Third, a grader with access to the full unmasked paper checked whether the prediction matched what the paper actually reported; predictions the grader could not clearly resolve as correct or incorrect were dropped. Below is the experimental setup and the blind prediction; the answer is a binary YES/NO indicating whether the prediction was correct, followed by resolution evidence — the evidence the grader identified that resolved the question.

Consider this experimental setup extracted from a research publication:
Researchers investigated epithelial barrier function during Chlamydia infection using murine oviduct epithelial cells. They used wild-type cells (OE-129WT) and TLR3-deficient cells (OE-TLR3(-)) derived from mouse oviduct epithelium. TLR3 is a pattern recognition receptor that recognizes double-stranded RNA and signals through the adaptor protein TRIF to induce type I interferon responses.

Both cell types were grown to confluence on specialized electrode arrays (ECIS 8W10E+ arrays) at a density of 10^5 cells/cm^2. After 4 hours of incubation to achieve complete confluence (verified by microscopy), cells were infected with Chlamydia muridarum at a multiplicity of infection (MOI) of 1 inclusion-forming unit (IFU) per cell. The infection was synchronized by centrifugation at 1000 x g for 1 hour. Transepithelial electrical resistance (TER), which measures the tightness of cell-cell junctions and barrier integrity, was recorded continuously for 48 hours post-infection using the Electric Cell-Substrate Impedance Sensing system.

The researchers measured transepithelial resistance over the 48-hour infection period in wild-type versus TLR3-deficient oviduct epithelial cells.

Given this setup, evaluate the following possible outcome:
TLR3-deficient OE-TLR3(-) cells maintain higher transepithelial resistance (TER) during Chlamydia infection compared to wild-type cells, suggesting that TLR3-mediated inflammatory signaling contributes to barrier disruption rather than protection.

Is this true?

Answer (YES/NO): NO